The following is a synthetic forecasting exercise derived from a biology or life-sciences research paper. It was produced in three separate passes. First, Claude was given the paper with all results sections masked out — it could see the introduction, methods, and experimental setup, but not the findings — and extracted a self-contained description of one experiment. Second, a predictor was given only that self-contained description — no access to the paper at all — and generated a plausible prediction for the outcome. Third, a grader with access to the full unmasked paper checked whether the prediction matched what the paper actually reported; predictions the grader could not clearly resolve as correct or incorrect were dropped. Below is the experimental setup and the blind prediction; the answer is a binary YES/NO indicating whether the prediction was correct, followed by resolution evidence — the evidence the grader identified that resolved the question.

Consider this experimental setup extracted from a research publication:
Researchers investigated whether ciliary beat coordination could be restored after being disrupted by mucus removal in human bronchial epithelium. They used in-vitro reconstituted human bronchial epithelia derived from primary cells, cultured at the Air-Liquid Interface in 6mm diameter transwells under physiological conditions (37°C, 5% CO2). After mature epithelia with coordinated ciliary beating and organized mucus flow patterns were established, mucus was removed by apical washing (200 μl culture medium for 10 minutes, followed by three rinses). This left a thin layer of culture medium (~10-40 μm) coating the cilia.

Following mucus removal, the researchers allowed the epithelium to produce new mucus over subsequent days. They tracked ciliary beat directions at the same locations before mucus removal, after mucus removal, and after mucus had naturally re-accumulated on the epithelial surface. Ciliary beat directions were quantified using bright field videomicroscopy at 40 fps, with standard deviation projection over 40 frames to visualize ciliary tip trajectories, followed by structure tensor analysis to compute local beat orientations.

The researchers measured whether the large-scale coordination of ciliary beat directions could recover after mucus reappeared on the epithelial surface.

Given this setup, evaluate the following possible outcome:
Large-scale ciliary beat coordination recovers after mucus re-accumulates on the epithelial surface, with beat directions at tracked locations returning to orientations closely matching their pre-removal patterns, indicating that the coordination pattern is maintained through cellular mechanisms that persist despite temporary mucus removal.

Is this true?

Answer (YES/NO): NO